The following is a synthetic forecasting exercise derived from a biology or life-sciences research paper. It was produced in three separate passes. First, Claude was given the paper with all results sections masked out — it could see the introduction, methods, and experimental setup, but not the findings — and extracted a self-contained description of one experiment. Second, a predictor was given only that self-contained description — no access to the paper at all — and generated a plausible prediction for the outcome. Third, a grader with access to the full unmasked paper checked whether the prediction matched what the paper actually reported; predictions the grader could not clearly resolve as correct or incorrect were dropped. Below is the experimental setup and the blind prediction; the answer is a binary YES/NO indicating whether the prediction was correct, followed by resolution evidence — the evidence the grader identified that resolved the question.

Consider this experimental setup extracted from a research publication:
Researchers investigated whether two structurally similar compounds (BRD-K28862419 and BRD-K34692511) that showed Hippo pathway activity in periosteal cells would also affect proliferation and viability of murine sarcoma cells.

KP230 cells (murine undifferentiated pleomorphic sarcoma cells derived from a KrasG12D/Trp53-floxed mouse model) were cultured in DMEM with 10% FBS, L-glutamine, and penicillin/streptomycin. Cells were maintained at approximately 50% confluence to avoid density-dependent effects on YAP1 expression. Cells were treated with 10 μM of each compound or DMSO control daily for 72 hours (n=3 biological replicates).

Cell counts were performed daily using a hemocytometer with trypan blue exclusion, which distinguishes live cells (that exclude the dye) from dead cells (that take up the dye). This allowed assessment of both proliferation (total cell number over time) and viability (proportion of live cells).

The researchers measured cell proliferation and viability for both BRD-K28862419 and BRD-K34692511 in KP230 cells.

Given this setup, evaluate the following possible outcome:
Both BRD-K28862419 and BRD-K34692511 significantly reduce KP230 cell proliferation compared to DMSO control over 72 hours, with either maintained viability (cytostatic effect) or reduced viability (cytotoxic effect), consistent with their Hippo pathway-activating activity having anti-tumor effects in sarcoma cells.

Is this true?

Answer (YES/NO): YES